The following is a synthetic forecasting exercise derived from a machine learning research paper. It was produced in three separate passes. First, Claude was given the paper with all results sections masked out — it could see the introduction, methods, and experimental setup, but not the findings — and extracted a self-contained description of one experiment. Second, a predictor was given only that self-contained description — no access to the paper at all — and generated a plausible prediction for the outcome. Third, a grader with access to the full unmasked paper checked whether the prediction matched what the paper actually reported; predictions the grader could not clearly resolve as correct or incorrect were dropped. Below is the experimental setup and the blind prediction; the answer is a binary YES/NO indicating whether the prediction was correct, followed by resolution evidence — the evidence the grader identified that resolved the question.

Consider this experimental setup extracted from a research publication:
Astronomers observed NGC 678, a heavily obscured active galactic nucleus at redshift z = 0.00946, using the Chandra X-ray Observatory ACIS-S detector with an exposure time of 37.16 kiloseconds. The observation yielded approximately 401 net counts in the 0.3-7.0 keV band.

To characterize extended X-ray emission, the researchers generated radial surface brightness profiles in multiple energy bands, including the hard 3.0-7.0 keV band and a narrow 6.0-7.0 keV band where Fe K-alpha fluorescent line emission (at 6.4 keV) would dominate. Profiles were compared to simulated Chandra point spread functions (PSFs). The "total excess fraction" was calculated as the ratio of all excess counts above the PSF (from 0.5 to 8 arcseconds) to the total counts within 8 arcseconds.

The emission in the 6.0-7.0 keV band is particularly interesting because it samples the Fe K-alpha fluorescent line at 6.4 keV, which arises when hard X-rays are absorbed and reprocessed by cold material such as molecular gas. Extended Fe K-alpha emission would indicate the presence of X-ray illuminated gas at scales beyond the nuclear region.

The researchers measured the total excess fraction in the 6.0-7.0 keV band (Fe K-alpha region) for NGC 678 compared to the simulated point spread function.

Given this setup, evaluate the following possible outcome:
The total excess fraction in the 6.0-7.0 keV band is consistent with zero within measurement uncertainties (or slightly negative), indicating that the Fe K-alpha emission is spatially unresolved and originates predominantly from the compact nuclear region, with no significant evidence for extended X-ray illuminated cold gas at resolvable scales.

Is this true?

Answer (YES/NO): NO